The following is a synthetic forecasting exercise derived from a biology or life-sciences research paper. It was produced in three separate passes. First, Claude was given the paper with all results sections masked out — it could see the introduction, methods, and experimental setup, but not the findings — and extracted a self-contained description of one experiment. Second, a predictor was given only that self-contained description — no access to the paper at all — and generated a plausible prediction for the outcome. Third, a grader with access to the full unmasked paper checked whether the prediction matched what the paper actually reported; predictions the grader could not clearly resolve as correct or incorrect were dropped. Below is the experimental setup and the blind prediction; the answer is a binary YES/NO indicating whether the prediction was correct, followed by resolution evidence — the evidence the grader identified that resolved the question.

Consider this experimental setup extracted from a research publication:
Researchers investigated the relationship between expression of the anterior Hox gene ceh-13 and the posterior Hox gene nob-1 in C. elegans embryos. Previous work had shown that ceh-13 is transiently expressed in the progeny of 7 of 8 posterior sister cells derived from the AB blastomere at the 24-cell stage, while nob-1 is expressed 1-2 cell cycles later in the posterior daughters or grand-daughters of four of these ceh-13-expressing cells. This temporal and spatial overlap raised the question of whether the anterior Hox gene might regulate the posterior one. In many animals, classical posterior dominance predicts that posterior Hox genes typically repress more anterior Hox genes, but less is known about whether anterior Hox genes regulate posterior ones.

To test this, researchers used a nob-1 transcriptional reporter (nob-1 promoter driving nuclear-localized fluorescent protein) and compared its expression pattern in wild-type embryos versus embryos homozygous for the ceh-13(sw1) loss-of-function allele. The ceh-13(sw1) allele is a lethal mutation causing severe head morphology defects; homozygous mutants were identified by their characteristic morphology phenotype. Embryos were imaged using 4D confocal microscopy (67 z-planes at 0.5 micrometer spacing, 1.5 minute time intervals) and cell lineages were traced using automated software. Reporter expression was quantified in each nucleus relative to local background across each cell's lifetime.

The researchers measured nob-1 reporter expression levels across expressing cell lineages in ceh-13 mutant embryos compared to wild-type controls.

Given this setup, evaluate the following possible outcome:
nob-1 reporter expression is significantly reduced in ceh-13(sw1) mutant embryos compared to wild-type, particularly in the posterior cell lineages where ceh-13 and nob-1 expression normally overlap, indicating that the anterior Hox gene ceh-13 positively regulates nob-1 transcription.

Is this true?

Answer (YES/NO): YES